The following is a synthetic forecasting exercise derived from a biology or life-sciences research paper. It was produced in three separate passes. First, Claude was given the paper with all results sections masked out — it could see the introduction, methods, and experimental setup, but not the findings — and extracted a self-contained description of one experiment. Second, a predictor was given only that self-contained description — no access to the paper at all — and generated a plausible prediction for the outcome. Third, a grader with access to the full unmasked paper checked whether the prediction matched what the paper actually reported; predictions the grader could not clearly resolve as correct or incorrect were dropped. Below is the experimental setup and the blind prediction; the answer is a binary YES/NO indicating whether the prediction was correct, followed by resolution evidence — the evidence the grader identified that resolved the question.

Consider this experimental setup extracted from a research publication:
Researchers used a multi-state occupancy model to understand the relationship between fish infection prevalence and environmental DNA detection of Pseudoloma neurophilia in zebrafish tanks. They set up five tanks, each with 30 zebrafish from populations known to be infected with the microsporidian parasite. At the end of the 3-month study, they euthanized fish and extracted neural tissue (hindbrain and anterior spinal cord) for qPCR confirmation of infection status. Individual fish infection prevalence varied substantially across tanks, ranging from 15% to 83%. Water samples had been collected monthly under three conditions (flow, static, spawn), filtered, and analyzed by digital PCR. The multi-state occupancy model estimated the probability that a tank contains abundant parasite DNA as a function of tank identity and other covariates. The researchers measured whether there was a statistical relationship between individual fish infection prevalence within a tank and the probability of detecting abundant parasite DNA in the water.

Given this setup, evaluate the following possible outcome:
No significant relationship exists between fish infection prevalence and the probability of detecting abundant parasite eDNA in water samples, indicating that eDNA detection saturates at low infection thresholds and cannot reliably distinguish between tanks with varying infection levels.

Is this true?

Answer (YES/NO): NO